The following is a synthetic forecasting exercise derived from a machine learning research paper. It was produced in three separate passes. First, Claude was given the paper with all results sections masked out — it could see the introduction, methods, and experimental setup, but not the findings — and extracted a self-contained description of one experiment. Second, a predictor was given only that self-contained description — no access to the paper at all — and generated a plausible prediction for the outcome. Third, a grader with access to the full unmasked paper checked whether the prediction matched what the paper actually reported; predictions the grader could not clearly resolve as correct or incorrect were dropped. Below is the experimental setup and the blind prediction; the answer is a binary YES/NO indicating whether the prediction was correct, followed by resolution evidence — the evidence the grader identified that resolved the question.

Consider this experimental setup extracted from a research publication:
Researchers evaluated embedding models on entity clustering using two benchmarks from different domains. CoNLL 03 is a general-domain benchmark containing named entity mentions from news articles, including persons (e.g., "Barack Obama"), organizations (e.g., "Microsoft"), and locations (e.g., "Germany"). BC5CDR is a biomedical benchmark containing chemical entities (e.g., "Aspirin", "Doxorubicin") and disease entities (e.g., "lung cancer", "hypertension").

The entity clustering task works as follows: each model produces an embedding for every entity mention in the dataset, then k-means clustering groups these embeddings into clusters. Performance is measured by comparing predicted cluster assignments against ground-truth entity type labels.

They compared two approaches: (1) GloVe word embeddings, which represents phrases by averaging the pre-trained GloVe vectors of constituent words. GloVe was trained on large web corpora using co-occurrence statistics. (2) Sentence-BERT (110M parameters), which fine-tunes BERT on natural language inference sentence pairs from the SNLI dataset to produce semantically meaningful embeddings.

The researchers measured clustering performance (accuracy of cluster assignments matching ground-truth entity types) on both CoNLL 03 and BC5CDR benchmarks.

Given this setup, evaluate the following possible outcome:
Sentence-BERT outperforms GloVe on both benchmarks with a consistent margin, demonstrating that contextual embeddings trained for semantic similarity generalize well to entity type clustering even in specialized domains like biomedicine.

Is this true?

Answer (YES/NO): NO